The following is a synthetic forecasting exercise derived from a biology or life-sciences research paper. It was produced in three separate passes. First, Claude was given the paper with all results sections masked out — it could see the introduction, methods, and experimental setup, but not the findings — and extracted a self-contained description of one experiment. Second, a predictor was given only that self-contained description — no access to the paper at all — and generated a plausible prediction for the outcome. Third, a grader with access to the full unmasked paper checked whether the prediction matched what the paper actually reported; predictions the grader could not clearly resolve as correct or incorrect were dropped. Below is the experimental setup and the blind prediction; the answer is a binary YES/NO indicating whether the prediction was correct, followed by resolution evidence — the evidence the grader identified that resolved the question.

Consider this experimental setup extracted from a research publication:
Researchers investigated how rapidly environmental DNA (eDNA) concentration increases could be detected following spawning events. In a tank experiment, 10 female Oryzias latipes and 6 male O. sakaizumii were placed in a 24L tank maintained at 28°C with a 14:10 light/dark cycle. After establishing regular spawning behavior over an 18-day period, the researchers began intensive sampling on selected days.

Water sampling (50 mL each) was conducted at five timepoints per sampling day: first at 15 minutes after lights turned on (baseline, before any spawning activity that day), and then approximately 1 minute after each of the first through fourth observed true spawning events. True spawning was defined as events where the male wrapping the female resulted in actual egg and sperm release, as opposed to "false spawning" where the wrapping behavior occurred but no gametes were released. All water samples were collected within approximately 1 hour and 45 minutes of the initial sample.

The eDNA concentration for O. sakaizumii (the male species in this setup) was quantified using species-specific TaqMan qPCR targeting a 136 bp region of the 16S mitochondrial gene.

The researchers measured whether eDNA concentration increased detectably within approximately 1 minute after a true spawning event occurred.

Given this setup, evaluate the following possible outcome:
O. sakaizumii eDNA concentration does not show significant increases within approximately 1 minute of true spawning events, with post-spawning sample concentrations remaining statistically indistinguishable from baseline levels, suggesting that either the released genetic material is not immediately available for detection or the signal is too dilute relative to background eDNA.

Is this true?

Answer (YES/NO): NO